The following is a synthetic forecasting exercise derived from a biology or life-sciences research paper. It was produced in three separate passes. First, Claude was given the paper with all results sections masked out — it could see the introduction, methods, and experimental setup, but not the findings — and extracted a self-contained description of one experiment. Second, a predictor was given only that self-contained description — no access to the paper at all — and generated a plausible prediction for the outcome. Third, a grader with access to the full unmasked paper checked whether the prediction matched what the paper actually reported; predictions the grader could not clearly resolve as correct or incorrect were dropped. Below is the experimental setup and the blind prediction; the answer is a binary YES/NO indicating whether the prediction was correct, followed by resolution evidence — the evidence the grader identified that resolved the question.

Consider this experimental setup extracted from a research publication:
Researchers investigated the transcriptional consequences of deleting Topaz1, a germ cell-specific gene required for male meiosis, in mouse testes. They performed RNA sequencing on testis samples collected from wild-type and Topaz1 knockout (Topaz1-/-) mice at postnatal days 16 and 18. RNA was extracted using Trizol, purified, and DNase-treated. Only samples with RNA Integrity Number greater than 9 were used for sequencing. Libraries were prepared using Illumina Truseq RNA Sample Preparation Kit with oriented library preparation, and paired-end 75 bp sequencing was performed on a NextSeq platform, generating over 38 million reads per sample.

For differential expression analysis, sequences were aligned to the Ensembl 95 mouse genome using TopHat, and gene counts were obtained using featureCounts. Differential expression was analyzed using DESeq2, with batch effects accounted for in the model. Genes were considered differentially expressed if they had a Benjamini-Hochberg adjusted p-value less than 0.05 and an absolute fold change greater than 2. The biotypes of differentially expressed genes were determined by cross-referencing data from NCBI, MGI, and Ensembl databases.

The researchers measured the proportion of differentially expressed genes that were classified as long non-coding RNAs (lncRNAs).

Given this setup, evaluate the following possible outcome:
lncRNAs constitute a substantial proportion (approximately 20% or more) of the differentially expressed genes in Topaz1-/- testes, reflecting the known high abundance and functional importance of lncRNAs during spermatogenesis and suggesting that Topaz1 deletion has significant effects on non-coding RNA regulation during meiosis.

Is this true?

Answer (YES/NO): YES